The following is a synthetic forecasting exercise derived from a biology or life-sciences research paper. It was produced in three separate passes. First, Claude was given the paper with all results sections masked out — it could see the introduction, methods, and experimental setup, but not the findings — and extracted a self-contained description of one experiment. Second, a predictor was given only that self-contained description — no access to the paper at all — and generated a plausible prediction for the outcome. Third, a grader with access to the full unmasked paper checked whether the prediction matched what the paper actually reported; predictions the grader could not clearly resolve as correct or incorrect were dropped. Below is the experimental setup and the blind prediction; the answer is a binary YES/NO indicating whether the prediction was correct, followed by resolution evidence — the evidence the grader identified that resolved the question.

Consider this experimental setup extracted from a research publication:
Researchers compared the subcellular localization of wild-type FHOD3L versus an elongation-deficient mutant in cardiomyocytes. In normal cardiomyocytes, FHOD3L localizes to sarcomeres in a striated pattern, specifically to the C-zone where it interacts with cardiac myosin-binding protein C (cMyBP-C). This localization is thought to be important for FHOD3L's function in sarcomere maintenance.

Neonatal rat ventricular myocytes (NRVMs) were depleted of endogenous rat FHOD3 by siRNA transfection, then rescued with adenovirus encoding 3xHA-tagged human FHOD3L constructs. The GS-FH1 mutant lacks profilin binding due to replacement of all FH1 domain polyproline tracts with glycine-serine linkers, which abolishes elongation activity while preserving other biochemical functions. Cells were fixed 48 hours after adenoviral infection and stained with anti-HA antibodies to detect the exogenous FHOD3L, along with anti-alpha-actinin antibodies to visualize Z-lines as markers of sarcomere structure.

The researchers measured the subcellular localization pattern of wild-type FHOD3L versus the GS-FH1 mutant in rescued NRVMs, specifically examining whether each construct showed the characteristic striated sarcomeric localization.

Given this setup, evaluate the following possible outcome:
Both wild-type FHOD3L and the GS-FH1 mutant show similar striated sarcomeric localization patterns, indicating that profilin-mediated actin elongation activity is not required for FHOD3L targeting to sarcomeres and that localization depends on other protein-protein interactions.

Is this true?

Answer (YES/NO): NO